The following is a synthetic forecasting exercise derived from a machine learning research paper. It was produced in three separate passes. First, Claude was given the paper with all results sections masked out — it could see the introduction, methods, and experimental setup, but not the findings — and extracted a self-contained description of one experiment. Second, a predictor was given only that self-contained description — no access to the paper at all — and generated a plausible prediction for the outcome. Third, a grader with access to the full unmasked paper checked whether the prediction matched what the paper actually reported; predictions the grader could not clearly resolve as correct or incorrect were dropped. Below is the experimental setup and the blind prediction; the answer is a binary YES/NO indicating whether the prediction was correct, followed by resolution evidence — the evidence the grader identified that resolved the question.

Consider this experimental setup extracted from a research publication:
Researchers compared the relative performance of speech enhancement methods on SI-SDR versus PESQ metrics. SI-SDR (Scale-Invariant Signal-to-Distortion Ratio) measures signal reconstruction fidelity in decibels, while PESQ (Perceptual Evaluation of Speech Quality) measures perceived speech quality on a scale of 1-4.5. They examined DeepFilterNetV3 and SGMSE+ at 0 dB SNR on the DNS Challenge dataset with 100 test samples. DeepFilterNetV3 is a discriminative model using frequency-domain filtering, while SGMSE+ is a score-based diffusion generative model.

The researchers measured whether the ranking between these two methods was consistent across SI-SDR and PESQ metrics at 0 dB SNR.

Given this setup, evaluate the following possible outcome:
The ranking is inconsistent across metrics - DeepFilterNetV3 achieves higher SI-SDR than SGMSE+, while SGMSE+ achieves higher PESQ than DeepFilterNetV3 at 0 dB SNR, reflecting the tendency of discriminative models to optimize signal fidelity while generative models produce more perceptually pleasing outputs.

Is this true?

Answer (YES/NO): YES